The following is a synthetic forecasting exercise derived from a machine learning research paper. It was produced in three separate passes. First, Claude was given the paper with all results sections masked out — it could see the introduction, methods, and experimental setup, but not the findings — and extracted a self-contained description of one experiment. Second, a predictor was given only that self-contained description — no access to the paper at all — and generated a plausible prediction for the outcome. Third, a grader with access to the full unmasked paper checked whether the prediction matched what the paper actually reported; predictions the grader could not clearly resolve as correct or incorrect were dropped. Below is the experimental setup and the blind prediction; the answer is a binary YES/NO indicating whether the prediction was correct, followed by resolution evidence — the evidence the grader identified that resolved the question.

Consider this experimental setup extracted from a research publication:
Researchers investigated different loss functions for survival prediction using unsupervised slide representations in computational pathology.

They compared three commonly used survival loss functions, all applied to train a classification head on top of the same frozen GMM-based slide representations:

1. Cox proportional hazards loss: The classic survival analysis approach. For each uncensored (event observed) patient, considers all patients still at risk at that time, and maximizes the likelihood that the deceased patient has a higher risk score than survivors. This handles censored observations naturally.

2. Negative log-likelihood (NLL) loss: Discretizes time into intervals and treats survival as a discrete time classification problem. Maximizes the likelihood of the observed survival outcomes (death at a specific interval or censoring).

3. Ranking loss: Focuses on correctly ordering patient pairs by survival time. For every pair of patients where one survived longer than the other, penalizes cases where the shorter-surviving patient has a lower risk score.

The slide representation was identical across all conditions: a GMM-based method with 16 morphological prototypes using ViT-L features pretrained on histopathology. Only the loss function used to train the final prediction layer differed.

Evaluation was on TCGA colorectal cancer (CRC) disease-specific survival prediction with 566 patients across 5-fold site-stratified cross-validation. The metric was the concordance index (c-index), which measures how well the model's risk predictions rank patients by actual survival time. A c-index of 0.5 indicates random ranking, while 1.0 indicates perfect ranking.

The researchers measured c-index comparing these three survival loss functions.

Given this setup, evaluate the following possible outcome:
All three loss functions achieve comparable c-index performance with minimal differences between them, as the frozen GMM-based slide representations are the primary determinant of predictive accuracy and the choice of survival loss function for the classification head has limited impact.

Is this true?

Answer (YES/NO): YES